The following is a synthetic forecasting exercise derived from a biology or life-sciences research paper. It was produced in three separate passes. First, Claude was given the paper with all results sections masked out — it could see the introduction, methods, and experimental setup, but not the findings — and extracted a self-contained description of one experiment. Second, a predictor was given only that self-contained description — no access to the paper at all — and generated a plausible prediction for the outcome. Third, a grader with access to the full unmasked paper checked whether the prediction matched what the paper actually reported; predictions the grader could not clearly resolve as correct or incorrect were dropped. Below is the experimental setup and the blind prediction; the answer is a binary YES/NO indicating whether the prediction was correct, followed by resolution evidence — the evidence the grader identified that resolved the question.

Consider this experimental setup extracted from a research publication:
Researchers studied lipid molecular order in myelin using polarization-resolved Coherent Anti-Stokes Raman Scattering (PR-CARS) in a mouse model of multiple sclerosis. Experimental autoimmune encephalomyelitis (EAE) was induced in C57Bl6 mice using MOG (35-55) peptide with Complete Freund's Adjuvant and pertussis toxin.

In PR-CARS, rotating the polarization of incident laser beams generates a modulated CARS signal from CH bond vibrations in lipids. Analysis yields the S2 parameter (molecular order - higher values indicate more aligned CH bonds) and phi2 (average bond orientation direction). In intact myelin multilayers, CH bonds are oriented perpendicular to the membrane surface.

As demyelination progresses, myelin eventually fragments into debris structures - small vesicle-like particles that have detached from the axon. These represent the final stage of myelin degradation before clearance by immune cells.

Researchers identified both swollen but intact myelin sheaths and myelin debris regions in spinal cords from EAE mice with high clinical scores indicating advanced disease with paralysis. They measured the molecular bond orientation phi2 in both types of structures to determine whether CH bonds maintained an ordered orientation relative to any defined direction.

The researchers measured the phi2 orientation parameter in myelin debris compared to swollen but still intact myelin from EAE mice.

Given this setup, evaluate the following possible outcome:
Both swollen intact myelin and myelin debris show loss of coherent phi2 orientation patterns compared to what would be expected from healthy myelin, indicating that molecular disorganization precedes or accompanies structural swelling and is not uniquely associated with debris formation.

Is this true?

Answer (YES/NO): NO